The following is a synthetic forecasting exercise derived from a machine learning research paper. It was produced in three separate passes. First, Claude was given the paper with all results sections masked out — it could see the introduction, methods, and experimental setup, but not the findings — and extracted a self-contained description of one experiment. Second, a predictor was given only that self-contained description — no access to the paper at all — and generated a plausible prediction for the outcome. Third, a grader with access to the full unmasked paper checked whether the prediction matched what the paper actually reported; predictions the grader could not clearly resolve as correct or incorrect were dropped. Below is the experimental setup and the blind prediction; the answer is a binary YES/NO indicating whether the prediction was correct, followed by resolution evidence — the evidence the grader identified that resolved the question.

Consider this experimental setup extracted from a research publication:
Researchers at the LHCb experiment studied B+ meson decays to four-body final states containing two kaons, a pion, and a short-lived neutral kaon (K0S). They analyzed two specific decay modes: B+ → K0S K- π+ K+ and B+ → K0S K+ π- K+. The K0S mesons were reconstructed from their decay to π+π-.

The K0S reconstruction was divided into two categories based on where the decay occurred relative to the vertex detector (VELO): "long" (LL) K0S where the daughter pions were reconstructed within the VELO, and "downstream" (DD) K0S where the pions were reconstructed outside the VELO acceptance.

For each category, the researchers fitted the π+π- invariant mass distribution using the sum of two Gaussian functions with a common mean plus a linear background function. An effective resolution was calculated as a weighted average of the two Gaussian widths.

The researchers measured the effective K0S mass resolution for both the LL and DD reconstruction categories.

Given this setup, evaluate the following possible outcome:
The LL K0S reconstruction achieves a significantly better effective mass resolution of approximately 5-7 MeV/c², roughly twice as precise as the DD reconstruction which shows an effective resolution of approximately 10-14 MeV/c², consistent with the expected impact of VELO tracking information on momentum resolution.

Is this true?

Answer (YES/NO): NO